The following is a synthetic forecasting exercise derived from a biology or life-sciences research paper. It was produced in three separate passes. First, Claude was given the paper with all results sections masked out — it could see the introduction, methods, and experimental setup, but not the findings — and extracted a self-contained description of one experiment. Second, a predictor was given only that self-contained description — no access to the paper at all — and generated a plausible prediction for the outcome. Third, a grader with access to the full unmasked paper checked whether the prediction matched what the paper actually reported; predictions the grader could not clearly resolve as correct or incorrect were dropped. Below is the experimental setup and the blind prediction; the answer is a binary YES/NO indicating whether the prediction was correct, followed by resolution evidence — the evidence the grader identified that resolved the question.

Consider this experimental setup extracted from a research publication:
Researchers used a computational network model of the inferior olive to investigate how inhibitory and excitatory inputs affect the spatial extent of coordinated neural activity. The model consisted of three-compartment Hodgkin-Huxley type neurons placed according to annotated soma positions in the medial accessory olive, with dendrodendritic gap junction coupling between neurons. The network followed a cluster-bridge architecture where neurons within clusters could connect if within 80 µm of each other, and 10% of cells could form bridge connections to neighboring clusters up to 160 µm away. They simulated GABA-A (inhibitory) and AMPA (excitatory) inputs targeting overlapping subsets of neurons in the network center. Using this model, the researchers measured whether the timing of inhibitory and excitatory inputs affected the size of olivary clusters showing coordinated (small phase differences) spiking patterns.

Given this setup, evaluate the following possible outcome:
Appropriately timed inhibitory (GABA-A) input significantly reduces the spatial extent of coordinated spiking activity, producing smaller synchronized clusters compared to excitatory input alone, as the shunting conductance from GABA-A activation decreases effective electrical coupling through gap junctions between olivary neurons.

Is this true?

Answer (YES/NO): NO